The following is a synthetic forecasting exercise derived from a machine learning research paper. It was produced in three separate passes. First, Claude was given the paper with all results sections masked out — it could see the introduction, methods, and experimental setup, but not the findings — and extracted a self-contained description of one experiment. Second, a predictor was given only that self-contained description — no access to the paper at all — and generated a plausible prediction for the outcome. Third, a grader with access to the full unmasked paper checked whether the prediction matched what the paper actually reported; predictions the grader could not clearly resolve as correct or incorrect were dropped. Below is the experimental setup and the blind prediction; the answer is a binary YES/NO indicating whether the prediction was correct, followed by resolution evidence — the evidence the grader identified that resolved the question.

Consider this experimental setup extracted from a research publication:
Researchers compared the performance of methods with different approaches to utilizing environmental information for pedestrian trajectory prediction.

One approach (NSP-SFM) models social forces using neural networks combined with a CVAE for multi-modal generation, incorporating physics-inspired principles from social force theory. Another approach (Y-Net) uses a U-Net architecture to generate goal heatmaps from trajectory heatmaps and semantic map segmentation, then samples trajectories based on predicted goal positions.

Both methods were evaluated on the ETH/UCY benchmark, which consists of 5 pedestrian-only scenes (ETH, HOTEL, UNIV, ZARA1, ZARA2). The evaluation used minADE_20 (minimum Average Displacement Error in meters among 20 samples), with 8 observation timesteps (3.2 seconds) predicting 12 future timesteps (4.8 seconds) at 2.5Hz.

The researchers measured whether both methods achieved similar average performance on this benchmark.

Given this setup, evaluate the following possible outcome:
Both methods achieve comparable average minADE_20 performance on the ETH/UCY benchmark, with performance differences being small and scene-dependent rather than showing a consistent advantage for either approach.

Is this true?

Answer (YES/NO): NO